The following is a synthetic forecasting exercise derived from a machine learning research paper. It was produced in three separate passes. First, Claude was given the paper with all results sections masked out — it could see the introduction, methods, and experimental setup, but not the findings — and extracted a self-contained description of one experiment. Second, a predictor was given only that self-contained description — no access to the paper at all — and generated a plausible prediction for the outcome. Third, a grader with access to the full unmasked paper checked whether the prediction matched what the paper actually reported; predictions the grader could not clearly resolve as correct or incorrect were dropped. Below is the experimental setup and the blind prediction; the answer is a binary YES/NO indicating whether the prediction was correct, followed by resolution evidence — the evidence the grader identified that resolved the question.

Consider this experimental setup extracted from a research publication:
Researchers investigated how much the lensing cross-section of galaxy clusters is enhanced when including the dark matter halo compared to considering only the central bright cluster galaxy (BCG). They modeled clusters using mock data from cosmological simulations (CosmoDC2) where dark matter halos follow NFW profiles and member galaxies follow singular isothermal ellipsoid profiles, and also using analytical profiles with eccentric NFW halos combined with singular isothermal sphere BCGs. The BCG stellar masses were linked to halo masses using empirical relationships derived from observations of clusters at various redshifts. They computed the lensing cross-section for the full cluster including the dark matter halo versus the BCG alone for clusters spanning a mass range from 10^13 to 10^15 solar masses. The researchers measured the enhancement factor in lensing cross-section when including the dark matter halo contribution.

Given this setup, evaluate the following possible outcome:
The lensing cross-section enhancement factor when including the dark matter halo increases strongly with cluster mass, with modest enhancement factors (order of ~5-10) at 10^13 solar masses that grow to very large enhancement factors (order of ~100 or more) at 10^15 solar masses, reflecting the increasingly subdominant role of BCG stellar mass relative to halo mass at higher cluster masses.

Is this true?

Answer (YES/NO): NO